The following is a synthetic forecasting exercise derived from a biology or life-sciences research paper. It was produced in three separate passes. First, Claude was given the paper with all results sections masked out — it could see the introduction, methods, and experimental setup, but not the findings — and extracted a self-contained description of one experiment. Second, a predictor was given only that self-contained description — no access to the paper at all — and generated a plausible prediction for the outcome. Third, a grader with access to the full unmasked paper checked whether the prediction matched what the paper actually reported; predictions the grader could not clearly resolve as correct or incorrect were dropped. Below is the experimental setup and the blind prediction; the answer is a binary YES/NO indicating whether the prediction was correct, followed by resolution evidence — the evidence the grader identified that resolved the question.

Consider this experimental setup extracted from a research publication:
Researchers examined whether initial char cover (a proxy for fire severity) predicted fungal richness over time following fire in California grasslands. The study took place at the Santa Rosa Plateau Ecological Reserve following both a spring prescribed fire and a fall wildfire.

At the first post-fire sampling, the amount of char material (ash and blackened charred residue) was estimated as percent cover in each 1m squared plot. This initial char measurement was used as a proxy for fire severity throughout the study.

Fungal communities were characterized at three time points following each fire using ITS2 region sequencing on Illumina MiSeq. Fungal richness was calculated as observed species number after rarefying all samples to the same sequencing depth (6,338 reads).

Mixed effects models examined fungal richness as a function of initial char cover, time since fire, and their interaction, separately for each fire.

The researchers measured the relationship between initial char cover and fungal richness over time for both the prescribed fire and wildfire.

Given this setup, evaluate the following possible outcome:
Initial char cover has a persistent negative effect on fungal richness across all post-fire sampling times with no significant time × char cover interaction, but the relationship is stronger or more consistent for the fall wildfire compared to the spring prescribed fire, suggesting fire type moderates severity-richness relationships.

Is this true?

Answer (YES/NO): NO